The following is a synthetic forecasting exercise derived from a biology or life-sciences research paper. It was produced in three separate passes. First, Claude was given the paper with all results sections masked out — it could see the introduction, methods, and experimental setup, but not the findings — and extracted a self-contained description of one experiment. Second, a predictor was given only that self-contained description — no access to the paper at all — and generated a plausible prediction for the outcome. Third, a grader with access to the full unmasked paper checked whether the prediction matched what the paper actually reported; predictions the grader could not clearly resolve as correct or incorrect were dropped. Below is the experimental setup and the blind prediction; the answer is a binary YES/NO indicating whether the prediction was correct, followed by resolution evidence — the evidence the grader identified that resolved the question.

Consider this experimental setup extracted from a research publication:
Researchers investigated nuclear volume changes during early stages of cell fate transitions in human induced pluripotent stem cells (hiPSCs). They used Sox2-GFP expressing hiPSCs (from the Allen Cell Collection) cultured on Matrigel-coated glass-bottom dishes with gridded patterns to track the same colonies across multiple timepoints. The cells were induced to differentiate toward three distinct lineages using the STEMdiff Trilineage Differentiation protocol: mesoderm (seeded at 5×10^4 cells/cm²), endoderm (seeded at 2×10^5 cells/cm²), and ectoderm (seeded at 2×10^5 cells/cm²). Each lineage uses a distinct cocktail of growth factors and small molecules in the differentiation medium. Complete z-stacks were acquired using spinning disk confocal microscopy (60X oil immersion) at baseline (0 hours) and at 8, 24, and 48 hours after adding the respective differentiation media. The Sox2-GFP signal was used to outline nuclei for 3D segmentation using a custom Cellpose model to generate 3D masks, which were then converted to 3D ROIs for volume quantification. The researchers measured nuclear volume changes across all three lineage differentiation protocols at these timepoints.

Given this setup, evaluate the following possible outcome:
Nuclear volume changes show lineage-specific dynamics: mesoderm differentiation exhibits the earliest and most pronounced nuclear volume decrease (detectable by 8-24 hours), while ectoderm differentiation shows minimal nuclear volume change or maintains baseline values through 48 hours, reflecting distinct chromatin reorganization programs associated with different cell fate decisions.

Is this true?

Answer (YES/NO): NO